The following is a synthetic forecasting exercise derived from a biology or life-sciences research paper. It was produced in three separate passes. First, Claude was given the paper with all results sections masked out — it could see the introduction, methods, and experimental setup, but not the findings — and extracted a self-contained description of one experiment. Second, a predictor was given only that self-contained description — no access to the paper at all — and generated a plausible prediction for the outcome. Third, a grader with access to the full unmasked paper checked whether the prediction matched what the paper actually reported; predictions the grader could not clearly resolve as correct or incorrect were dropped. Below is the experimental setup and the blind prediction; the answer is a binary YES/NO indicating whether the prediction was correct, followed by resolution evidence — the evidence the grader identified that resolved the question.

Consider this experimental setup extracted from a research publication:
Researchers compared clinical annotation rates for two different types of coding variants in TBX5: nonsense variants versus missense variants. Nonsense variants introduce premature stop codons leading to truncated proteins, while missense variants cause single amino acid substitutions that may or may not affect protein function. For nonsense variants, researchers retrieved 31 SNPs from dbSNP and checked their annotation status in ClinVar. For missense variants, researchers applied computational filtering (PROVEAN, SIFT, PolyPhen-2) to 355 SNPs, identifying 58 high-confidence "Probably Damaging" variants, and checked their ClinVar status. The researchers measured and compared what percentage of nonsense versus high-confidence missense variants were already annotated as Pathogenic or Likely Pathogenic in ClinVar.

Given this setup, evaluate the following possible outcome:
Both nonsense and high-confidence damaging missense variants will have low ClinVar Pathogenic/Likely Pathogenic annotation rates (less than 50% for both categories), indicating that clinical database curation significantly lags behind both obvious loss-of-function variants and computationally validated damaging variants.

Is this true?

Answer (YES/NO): NO